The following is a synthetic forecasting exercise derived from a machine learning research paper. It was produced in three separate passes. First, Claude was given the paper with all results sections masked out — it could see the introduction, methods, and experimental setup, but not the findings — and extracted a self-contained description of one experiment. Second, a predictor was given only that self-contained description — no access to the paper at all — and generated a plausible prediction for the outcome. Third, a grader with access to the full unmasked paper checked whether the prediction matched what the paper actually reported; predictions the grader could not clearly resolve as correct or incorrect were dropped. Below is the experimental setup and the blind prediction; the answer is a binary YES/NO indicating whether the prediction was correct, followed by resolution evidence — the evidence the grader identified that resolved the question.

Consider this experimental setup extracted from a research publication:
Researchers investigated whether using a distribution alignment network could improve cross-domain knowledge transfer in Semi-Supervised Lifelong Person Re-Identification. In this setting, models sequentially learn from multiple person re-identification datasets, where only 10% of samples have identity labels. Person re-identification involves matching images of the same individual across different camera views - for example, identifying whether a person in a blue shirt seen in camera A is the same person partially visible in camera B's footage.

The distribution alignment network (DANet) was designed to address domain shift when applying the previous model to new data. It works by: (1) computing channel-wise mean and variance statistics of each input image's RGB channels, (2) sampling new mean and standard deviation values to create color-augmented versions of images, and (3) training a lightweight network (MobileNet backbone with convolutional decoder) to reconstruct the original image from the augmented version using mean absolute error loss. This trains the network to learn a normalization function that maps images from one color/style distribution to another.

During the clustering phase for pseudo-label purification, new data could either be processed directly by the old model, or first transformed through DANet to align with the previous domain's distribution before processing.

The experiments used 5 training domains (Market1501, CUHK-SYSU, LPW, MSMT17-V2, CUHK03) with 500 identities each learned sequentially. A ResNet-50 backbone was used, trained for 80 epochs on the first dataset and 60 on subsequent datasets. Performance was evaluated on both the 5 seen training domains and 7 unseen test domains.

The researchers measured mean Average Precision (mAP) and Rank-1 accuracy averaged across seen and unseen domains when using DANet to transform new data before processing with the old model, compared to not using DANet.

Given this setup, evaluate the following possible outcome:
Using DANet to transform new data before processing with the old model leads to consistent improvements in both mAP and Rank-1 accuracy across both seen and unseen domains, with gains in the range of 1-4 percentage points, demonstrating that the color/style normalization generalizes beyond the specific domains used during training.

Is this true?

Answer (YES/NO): NO